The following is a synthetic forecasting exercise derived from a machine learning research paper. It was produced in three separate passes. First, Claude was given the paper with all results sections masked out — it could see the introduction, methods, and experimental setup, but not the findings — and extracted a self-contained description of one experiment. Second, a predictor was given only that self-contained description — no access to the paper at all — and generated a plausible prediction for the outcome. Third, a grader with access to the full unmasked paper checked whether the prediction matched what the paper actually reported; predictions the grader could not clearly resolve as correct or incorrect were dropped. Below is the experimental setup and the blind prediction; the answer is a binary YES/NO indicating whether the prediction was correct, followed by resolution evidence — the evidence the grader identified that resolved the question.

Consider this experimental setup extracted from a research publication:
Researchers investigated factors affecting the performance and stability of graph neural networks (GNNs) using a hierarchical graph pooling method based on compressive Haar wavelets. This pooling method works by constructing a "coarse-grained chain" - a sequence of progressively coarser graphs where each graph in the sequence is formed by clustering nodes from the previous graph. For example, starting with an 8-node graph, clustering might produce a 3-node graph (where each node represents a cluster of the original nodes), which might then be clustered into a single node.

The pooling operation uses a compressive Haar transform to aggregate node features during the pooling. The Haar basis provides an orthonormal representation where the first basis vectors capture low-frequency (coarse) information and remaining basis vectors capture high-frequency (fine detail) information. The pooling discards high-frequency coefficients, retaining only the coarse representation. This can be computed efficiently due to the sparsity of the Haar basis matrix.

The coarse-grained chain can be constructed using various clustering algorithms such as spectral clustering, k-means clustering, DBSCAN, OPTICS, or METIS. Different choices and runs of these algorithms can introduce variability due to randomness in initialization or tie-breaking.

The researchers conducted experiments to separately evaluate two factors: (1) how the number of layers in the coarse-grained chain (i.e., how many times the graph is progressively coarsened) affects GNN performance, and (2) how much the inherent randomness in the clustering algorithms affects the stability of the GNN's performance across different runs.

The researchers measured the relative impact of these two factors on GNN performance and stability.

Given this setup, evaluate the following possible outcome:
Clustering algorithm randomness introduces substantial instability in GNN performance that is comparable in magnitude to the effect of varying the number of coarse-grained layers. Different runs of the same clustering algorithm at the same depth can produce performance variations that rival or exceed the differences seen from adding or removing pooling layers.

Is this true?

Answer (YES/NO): NO